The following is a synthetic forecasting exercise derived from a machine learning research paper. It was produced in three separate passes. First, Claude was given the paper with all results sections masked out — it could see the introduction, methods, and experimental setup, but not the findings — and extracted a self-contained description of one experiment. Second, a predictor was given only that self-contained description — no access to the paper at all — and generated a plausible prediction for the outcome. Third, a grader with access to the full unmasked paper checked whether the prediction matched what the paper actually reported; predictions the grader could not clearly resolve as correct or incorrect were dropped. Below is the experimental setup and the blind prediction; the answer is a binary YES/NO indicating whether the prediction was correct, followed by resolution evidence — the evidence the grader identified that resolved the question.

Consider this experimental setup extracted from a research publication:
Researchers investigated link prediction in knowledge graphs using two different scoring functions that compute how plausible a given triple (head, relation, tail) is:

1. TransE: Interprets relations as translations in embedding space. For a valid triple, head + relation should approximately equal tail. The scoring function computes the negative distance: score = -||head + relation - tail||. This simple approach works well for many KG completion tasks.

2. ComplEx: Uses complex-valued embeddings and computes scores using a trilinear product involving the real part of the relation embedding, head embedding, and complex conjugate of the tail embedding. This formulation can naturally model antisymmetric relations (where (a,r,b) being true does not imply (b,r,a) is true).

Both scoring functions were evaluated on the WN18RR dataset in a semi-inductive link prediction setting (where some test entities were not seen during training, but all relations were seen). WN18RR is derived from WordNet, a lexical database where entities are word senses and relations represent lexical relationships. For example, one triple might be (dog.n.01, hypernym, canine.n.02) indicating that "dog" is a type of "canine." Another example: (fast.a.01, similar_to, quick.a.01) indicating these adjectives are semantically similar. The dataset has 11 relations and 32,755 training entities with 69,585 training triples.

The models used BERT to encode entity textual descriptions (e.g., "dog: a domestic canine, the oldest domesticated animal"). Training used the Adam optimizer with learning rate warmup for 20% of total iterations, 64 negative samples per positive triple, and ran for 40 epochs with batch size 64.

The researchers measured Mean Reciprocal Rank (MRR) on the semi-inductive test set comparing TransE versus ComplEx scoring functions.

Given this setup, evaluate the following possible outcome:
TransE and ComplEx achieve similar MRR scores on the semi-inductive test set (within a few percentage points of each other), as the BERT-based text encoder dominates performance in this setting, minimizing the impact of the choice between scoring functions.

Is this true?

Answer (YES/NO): NO